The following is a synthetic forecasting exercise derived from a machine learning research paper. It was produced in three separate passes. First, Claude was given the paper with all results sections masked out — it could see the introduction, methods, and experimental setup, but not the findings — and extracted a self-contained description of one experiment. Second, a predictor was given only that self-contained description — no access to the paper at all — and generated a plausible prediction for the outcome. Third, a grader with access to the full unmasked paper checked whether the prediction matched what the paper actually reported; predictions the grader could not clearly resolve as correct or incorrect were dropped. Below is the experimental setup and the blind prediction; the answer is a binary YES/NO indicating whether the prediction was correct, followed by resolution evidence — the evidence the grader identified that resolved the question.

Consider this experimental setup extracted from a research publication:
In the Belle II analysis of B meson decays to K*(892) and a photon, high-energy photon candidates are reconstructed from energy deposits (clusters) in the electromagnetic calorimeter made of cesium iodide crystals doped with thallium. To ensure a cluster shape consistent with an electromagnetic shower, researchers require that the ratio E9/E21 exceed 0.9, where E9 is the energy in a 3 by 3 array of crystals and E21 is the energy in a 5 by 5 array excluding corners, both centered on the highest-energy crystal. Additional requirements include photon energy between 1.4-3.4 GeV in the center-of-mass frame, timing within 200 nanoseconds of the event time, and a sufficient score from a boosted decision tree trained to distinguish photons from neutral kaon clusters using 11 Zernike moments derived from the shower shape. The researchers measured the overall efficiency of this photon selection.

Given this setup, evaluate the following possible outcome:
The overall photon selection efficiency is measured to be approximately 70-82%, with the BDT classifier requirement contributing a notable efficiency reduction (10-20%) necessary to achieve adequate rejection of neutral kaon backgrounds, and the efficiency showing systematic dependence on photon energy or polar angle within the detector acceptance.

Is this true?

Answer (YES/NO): NO